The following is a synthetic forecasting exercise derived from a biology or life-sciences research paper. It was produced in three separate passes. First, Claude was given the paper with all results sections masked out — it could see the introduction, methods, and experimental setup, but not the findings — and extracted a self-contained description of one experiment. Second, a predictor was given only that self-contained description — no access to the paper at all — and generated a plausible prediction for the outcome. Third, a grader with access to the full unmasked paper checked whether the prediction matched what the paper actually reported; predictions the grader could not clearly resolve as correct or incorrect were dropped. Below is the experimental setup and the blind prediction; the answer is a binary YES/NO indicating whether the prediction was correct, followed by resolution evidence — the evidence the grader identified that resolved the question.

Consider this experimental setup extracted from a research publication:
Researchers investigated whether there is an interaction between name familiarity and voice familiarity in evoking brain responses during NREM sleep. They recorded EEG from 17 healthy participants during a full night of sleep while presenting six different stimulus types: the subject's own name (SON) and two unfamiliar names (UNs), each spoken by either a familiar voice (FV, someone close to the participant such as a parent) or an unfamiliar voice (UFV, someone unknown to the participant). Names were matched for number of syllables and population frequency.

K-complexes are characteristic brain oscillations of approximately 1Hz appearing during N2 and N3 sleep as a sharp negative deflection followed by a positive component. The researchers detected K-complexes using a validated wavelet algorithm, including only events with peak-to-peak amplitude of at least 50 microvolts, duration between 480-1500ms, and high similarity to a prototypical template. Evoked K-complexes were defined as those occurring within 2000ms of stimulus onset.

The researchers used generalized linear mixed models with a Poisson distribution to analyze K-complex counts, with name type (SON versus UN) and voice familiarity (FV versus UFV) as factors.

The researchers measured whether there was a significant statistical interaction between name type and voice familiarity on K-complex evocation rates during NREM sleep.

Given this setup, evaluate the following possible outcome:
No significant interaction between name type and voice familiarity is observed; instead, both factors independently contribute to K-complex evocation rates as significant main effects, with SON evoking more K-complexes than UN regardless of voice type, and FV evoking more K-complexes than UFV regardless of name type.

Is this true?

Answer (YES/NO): NO